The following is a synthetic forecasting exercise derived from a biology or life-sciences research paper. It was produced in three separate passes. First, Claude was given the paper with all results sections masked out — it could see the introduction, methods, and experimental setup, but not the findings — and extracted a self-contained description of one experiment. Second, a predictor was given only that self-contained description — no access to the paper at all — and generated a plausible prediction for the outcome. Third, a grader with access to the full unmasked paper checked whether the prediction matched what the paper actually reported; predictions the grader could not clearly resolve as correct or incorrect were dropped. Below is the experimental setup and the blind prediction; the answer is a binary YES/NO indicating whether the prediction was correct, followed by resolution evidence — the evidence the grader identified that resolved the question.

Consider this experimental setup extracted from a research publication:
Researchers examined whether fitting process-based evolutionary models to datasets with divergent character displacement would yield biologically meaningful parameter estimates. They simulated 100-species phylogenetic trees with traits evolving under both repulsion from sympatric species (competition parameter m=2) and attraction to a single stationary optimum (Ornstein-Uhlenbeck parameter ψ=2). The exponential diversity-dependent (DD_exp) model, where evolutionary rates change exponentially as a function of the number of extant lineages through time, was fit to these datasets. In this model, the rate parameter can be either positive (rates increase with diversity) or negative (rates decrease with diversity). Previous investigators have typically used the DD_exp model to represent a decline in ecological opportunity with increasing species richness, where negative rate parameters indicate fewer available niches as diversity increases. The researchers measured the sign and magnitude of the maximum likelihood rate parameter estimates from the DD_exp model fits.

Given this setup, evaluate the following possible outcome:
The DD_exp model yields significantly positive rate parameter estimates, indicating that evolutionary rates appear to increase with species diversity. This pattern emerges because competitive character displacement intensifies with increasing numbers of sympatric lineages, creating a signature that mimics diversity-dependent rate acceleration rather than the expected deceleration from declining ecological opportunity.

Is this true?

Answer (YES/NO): YES